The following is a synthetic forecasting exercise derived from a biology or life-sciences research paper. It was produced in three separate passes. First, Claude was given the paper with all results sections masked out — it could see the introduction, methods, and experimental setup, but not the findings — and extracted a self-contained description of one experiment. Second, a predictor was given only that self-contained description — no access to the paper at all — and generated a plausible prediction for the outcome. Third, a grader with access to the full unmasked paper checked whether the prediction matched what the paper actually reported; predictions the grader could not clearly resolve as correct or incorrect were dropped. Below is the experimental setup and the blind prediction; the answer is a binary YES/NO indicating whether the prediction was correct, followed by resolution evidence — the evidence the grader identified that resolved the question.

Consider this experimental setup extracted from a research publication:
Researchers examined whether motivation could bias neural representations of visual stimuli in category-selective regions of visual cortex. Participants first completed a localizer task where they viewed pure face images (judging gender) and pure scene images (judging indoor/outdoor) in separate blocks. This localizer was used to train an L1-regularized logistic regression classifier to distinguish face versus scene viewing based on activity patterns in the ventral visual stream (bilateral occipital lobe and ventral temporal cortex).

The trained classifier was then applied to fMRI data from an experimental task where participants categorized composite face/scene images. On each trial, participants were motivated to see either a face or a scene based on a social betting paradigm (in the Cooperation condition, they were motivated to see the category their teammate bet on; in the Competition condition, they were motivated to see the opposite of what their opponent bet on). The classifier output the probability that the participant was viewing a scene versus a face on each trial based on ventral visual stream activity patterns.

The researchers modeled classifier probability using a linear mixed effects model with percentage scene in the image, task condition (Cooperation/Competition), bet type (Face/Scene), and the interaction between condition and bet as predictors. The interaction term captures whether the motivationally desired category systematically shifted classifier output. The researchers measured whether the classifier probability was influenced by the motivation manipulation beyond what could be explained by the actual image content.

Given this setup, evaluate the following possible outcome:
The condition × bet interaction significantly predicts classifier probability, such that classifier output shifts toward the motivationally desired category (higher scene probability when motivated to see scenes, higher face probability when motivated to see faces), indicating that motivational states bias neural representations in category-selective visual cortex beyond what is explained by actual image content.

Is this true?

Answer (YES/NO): YES